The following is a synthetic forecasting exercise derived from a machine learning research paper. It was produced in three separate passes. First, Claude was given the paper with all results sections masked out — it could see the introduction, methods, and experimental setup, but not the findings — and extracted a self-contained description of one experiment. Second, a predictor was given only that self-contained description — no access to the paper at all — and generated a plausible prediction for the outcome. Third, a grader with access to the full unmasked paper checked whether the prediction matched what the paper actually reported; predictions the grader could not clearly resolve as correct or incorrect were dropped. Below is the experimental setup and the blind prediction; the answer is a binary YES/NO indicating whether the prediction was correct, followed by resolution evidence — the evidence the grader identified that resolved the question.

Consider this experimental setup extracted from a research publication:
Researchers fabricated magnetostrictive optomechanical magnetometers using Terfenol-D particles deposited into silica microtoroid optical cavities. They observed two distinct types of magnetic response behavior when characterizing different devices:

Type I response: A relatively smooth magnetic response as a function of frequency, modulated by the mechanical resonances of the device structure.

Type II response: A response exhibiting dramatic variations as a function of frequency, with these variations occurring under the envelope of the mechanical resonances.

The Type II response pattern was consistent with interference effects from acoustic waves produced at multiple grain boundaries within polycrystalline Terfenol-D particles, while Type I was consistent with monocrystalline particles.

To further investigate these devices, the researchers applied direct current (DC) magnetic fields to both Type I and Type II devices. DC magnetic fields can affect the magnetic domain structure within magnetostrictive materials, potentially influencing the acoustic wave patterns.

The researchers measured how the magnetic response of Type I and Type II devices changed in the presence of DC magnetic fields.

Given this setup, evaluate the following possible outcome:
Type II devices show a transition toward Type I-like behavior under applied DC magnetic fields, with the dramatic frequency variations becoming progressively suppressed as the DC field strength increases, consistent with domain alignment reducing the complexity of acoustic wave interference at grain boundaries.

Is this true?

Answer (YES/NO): NO